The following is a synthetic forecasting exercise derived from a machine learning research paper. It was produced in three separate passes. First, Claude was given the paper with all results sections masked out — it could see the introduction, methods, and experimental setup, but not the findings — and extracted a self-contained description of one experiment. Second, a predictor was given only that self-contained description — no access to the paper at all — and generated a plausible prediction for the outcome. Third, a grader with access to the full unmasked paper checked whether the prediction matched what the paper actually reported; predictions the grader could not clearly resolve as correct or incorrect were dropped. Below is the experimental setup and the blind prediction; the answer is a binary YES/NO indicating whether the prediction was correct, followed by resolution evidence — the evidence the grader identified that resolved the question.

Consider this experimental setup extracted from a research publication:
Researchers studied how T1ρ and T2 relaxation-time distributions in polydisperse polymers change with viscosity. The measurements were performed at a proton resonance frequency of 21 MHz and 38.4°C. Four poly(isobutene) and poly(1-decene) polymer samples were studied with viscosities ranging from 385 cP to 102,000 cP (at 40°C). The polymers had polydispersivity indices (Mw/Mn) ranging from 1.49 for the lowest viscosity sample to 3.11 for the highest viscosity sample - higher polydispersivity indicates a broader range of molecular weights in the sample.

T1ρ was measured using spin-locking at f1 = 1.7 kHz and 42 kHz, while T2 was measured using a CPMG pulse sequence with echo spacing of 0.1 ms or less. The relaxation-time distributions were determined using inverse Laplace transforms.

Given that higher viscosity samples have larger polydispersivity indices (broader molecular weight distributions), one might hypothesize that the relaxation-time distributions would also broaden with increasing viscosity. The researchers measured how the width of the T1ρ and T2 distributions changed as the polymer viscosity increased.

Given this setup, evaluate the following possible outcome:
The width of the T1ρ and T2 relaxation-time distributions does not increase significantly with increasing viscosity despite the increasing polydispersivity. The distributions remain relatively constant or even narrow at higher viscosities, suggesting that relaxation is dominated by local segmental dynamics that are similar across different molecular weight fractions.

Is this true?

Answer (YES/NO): YES